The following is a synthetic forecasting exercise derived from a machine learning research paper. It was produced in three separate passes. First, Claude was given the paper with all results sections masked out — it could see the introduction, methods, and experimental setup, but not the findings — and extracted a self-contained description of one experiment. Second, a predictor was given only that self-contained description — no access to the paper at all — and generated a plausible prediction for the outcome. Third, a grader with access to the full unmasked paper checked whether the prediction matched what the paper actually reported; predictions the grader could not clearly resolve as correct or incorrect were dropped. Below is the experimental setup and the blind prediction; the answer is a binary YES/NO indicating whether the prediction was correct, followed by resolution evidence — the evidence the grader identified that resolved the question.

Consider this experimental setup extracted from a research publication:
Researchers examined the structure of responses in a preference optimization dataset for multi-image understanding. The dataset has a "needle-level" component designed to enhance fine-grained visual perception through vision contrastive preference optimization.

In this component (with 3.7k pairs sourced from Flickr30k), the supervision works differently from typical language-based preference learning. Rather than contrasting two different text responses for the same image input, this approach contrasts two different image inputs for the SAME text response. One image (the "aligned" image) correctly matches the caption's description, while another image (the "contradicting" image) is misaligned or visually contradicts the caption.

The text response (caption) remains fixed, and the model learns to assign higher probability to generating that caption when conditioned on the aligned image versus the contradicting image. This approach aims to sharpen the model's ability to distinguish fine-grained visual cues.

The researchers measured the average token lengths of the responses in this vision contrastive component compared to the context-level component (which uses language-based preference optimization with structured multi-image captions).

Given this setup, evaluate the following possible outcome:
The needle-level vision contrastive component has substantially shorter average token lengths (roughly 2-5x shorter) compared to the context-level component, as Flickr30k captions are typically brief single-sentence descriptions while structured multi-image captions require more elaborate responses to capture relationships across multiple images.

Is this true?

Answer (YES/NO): YES